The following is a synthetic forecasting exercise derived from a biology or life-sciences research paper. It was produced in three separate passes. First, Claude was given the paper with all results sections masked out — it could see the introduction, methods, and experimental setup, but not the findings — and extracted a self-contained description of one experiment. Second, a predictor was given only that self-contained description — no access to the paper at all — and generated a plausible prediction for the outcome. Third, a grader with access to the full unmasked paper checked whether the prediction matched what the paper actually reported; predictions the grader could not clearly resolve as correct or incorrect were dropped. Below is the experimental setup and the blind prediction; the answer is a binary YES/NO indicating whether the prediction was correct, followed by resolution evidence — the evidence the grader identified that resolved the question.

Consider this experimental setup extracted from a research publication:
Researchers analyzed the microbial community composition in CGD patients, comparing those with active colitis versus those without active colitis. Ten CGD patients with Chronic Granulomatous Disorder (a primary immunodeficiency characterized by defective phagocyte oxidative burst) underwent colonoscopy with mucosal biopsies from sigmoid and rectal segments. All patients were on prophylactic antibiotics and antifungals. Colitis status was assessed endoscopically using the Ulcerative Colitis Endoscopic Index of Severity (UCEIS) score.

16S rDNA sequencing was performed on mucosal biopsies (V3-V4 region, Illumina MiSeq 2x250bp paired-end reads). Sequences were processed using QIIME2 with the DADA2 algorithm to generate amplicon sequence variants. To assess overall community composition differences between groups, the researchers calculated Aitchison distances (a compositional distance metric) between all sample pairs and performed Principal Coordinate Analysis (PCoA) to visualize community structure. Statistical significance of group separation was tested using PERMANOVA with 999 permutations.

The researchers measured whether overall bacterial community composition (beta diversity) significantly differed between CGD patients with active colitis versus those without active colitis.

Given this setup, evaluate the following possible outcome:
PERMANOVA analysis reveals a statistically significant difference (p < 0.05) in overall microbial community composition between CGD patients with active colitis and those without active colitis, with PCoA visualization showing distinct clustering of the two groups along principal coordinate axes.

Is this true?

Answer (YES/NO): NO